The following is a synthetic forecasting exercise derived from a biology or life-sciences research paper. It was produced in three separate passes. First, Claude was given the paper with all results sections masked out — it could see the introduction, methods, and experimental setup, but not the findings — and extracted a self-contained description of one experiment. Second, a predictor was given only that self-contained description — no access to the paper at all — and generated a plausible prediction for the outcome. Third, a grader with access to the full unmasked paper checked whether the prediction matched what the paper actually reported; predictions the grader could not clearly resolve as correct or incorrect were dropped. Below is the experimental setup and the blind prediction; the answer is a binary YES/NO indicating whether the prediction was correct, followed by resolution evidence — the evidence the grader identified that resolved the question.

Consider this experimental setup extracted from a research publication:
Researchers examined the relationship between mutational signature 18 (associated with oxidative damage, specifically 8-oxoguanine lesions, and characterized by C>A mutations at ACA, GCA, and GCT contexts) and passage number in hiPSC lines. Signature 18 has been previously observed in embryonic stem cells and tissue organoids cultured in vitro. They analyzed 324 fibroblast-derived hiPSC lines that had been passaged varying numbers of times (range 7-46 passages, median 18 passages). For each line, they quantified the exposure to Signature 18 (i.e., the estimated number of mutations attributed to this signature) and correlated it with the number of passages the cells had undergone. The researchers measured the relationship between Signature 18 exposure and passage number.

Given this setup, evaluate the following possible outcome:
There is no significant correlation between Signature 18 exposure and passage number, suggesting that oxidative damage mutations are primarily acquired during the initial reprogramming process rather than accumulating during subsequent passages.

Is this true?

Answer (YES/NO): NO